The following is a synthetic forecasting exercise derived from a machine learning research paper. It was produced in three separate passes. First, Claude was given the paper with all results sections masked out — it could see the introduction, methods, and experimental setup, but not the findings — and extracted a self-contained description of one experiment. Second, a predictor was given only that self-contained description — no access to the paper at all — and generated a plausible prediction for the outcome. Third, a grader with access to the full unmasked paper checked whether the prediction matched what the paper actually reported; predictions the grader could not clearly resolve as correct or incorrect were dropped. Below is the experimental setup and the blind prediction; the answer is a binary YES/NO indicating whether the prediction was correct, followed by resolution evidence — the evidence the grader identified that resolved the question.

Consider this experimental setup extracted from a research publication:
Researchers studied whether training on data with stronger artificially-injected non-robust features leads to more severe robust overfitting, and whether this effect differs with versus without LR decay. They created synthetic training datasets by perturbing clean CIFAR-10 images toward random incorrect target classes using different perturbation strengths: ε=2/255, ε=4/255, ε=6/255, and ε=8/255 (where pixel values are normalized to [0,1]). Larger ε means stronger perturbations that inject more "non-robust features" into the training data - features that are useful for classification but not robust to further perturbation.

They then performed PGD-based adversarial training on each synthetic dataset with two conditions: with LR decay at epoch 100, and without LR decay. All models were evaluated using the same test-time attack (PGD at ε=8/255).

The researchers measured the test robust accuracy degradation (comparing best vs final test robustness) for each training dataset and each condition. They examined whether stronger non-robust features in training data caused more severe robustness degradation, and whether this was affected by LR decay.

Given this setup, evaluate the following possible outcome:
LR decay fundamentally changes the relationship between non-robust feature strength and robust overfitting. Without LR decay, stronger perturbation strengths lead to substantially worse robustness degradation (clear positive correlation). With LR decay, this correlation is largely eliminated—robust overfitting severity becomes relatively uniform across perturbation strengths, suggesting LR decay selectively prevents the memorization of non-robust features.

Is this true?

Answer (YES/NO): NO